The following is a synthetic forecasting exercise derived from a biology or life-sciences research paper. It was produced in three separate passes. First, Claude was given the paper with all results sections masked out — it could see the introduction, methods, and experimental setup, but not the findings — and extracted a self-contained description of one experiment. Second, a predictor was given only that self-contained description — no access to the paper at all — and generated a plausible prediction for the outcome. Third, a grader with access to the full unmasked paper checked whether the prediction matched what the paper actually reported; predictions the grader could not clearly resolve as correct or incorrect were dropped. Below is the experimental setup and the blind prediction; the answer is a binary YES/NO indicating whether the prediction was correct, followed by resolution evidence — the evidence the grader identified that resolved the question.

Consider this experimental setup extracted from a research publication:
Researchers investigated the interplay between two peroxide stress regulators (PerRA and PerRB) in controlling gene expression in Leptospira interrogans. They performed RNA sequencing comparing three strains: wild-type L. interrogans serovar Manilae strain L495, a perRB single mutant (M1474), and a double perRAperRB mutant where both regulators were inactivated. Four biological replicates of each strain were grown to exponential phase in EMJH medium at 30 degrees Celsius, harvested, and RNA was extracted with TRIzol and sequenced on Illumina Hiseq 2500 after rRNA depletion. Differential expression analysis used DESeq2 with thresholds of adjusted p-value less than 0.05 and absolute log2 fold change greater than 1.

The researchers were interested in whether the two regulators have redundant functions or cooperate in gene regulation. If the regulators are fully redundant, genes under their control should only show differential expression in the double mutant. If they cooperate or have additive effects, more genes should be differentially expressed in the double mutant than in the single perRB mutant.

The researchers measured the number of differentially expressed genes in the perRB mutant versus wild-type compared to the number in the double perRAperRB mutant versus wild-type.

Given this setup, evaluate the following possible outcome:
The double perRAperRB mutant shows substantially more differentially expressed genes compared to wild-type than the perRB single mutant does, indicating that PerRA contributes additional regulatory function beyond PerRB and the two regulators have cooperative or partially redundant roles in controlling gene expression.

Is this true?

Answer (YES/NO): YES